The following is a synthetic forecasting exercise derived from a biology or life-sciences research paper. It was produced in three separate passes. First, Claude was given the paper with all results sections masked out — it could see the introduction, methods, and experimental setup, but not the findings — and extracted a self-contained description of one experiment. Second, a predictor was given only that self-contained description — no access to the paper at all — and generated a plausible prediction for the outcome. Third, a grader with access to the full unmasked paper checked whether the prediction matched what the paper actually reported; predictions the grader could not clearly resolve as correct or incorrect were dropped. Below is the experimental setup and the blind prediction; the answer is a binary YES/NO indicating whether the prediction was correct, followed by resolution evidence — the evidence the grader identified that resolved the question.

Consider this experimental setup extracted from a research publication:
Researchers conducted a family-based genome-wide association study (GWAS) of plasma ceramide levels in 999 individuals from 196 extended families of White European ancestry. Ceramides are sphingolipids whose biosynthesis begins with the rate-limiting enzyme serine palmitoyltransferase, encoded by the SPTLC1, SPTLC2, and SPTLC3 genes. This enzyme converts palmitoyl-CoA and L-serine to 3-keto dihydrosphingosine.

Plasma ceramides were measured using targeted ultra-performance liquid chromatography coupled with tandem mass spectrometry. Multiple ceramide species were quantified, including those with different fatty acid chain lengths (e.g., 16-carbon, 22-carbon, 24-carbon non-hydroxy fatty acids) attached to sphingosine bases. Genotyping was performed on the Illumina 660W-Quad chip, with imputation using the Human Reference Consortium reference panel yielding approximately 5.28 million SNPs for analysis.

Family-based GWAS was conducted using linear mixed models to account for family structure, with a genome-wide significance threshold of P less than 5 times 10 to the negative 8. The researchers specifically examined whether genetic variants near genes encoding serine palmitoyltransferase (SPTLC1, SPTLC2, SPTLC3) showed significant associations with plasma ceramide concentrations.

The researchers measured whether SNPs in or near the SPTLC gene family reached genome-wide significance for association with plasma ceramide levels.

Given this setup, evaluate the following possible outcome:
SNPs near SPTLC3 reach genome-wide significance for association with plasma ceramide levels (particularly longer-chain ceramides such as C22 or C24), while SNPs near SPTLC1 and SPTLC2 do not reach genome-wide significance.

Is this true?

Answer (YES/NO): YES